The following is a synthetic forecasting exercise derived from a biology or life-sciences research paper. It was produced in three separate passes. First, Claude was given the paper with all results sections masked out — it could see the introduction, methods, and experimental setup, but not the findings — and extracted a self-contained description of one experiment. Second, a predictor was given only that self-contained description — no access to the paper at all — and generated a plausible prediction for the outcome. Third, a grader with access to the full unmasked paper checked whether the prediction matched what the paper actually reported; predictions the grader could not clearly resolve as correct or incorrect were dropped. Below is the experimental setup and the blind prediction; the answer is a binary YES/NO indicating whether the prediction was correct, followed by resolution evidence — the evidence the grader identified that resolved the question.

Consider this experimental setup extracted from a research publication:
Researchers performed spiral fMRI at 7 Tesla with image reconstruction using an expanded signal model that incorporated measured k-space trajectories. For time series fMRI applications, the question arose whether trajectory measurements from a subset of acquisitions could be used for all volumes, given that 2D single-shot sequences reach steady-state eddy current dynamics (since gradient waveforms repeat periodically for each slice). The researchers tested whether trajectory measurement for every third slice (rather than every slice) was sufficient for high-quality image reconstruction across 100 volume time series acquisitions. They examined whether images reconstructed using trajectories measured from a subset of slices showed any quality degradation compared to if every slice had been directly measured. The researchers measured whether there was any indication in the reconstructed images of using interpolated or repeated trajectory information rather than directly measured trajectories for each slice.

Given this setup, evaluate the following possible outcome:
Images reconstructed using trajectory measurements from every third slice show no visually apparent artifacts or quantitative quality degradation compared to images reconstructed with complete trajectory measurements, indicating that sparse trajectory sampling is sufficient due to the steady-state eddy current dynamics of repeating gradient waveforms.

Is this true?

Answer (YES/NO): NO